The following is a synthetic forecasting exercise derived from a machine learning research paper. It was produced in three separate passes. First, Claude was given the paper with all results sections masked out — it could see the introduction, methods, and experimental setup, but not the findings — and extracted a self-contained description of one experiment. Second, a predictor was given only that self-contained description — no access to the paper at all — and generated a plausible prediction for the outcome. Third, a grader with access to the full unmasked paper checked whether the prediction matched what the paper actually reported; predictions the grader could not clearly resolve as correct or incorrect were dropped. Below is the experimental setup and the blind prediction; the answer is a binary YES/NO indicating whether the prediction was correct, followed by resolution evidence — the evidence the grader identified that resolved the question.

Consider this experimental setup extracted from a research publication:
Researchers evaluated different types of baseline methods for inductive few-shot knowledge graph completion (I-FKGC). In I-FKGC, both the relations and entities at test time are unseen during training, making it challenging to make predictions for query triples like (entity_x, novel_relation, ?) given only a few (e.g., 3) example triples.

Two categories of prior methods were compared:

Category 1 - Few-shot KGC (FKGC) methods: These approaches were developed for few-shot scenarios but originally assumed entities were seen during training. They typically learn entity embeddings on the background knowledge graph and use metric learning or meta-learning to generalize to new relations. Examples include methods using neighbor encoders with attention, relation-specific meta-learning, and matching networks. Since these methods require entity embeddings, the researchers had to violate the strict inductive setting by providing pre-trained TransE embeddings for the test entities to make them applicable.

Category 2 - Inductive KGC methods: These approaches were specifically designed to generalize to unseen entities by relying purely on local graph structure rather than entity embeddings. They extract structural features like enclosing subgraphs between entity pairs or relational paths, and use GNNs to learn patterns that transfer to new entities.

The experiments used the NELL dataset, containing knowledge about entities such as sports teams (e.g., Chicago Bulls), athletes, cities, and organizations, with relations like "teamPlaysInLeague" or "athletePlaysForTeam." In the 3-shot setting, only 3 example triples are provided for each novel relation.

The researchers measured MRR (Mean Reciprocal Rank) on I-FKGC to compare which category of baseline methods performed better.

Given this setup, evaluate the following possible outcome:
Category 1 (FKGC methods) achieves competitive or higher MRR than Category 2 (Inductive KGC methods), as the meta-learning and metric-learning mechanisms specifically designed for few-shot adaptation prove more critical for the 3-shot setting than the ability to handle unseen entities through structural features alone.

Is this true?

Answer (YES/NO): YES